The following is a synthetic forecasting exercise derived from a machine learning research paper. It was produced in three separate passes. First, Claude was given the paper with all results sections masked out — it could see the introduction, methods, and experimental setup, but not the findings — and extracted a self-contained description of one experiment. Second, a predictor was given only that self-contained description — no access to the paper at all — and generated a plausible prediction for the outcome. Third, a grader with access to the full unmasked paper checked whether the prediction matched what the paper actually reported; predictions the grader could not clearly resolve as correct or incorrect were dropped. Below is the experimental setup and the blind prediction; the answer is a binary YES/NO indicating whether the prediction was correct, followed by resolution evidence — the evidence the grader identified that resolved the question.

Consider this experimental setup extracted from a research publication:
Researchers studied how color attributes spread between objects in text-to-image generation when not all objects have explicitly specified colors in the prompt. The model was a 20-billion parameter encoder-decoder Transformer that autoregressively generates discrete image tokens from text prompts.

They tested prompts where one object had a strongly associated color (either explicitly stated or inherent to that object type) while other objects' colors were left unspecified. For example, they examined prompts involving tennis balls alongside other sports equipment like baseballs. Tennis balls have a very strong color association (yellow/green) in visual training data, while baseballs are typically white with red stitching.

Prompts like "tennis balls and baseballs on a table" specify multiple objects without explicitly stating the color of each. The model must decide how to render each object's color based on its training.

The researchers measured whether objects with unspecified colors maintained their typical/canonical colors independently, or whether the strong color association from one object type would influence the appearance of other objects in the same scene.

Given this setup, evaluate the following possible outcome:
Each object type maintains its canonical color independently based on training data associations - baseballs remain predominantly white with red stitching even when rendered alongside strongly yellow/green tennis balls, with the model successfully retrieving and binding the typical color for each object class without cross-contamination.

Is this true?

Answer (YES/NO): NO